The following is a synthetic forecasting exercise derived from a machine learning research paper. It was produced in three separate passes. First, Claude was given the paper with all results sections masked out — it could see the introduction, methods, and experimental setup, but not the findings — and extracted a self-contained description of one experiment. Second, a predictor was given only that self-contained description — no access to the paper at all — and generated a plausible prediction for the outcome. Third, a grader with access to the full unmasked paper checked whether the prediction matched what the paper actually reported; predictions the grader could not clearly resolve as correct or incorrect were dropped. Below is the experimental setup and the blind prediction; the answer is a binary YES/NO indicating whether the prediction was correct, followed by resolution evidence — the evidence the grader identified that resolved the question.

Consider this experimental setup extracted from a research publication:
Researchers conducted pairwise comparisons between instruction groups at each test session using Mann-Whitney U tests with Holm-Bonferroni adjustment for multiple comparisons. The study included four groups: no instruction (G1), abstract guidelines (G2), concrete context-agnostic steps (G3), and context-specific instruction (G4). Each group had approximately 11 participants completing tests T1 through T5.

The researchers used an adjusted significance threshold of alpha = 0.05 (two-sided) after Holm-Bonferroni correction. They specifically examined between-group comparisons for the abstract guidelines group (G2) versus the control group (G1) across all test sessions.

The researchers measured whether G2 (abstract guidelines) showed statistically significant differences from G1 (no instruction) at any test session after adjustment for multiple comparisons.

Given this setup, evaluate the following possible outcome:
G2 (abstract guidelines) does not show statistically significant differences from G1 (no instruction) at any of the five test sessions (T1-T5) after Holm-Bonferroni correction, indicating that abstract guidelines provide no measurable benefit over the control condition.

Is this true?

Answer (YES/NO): YES